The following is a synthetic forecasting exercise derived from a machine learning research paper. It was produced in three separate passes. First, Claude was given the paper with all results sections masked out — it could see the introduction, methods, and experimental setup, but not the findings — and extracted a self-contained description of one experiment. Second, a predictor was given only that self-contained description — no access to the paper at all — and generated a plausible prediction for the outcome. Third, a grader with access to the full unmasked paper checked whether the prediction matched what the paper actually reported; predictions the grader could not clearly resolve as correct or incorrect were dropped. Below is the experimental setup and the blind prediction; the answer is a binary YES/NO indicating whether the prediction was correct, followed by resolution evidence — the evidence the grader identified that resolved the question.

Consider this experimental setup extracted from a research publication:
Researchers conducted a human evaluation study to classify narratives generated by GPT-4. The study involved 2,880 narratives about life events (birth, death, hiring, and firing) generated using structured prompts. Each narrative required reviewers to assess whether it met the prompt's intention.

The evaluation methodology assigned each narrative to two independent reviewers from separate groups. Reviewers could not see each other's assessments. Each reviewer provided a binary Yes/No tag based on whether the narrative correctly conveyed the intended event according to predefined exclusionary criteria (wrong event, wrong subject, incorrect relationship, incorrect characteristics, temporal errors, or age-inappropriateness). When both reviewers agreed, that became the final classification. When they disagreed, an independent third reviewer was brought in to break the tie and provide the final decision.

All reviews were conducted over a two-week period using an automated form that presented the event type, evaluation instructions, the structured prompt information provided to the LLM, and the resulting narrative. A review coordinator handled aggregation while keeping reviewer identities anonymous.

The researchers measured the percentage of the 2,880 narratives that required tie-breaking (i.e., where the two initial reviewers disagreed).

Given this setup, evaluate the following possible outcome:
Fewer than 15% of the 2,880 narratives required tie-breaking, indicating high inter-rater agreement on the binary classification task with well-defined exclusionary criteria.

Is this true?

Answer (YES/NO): YES